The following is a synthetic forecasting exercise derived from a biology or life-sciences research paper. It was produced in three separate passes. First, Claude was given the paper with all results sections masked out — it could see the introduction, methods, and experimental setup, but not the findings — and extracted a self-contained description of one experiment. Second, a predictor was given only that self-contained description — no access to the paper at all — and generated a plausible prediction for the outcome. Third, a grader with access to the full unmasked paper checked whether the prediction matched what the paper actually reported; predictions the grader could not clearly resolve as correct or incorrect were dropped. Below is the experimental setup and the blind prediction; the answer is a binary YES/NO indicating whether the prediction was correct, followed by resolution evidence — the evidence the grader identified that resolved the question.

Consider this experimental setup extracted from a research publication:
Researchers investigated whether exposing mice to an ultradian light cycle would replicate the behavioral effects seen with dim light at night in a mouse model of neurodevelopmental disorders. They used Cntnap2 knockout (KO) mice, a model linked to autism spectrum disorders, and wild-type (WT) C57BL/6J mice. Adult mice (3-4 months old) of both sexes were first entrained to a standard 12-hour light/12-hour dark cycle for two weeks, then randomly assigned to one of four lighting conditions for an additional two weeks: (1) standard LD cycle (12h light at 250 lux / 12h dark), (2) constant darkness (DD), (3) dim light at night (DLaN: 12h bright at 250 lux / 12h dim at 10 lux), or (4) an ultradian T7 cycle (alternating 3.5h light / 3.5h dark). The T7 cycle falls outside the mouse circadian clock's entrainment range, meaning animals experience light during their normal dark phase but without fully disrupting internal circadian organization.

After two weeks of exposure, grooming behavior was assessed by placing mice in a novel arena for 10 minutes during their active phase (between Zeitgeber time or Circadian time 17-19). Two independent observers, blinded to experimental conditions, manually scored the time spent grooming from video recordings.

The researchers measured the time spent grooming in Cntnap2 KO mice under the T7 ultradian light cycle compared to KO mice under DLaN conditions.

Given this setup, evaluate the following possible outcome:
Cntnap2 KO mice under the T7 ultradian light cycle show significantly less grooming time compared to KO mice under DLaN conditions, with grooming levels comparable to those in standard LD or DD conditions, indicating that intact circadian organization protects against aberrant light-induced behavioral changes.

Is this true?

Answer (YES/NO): YES